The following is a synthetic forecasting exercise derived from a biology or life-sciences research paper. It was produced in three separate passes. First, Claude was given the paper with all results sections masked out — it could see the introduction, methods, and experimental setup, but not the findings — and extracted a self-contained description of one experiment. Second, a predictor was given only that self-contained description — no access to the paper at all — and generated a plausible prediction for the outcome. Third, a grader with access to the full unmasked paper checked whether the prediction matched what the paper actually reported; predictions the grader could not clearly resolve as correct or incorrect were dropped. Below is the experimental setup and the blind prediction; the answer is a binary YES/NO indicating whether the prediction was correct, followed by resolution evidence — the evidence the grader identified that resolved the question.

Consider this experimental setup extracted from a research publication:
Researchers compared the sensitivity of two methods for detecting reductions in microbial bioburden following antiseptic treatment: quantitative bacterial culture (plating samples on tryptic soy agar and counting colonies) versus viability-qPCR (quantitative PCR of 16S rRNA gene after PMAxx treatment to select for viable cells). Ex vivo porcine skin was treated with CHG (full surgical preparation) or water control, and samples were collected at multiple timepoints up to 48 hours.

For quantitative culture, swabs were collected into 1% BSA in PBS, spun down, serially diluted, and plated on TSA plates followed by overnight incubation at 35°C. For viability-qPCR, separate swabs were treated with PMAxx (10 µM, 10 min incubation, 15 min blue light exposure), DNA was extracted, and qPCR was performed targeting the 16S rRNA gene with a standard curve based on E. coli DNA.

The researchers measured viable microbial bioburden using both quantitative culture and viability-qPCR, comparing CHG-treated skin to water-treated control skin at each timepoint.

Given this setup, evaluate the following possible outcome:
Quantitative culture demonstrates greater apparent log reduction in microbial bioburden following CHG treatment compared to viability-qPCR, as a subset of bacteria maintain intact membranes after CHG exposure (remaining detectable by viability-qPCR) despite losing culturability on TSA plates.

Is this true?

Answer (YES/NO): YES